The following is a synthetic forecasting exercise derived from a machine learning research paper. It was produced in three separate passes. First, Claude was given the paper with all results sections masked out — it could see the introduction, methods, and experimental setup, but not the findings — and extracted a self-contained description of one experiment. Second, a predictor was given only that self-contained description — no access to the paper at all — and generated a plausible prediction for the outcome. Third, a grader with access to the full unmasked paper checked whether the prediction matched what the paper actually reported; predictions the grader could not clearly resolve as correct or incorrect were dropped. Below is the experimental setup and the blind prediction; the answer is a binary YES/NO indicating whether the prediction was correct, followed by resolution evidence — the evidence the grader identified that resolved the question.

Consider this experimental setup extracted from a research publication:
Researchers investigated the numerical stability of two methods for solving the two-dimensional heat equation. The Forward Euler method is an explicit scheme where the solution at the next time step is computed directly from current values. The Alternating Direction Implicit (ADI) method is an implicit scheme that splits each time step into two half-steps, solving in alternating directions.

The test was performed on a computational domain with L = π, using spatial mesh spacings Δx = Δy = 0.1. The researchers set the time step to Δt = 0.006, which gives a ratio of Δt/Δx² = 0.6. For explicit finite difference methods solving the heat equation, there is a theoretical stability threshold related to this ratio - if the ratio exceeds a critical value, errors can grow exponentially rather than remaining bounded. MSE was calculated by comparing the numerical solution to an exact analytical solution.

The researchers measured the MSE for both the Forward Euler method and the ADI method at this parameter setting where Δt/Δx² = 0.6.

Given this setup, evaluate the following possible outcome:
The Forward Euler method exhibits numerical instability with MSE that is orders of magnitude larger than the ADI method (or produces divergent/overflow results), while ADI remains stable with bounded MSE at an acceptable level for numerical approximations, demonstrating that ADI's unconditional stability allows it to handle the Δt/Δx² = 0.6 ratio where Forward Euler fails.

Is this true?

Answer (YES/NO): YES